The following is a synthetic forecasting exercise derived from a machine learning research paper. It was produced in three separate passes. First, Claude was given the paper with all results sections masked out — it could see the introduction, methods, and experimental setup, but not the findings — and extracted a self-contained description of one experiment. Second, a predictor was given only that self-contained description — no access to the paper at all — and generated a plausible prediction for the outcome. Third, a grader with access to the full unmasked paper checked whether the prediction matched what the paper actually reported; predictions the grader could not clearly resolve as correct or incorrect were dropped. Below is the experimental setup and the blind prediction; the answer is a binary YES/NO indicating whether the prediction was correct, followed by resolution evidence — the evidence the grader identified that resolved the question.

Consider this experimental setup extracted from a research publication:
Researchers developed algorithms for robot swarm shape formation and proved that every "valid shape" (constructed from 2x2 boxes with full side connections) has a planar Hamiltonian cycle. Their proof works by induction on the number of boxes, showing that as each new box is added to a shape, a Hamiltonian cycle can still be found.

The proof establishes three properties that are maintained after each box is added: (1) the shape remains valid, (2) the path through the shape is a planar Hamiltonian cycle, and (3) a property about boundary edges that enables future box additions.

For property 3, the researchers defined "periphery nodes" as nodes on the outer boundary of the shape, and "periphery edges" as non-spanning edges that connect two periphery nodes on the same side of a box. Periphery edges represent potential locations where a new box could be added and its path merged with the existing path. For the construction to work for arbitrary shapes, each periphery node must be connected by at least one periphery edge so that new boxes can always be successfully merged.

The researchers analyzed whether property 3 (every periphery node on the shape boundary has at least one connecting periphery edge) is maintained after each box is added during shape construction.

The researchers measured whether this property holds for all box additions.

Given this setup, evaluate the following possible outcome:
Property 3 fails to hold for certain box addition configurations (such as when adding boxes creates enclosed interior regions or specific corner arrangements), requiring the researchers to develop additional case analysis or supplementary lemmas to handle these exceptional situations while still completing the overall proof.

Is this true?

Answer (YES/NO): NO